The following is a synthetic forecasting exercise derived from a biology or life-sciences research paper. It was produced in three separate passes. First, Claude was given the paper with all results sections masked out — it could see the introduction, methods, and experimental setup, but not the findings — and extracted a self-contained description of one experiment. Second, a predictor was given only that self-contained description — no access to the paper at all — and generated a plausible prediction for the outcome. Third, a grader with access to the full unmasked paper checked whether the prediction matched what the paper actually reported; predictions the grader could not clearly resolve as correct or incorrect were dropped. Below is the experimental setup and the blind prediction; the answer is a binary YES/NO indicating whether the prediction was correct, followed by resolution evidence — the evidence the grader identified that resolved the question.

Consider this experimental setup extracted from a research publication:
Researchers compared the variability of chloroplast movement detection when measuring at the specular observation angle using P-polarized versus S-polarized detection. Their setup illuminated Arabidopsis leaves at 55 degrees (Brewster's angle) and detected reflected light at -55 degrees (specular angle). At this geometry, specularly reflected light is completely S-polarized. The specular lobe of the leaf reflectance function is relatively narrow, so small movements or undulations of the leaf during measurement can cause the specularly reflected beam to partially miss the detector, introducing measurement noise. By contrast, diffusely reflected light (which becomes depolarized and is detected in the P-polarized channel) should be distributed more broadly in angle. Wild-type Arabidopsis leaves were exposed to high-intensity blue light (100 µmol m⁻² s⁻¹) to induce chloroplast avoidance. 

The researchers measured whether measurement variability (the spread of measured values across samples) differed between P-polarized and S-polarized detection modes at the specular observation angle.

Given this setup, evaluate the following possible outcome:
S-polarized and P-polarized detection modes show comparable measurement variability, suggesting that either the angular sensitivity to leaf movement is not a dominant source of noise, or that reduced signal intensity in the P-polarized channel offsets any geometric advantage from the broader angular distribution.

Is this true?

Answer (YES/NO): NO